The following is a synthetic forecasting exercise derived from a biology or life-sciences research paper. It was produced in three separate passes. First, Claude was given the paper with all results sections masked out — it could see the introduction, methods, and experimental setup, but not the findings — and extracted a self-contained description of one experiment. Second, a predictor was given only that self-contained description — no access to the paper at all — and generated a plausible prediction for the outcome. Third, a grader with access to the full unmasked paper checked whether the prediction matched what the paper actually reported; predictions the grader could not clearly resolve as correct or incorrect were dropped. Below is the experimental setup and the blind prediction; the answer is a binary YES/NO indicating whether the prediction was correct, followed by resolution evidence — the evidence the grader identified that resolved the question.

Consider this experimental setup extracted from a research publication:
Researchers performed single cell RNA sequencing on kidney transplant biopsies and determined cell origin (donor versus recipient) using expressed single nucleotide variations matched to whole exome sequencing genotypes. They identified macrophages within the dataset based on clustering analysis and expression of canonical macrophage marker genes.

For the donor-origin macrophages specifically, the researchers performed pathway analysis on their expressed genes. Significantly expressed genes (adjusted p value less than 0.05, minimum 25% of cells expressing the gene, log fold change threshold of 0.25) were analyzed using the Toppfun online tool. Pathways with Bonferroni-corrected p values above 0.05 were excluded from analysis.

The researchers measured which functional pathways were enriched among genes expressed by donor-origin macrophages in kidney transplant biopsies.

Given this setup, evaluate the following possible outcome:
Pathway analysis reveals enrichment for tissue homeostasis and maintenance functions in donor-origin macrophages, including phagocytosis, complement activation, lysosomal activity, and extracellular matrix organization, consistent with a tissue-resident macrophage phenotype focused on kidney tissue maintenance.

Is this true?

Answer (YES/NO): NO